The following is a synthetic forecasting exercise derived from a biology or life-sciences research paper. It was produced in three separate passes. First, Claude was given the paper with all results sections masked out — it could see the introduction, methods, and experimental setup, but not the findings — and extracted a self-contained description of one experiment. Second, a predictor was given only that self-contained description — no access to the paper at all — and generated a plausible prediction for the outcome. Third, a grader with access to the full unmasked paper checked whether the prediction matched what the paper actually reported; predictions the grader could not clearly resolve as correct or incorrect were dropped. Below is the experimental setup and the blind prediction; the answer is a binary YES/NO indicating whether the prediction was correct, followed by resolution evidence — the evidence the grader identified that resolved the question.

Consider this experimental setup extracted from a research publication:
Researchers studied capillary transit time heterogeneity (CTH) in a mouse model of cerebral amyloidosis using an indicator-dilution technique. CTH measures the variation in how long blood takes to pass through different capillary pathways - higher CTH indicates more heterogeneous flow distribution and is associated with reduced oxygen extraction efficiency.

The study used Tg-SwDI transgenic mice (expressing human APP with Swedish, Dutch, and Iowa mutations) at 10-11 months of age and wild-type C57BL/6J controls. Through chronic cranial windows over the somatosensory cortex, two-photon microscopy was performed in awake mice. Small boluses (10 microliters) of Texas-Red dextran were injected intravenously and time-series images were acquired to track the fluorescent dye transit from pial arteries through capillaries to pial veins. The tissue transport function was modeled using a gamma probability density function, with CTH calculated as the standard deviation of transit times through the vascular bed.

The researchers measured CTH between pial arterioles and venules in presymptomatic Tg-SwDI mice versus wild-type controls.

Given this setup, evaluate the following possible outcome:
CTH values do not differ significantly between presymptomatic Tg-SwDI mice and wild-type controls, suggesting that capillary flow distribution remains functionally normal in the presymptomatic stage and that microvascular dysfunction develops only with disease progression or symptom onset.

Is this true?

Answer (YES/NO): NO